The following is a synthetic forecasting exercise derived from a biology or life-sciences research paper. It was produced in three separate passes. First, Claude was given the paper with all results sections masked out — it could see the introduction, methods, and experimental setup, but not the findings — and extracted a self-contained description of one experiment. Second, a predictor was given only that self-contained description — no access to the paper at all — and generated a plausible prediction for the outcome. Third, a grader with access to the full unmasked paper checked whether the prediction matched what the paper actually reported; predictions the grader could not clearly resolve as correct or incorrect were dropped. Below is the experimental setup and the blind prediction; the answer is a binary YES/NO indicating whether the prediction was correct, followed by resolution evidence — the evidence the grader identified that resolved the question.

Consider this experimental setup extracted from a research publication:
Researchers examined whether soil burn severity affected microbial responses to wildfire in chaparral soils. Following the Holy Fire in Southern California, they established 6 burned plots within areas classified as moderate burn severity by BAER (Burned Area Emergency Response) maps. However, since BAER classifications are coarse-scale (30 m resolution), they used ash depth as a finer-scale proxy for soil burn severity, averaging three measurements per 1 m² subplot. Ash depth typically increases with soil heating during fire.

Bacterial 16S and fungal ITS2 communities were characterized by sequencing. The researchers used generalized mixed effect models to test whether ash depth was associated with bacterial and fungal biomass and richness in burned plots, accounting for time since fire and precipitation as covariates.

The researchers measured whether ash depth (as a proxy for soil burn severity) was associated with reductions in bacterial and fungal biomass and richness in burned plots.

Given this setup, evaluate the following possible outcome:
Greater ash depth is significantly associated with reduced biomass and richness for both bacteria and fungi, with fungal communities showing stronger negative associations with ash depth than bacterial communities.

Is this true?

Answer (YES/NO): NO